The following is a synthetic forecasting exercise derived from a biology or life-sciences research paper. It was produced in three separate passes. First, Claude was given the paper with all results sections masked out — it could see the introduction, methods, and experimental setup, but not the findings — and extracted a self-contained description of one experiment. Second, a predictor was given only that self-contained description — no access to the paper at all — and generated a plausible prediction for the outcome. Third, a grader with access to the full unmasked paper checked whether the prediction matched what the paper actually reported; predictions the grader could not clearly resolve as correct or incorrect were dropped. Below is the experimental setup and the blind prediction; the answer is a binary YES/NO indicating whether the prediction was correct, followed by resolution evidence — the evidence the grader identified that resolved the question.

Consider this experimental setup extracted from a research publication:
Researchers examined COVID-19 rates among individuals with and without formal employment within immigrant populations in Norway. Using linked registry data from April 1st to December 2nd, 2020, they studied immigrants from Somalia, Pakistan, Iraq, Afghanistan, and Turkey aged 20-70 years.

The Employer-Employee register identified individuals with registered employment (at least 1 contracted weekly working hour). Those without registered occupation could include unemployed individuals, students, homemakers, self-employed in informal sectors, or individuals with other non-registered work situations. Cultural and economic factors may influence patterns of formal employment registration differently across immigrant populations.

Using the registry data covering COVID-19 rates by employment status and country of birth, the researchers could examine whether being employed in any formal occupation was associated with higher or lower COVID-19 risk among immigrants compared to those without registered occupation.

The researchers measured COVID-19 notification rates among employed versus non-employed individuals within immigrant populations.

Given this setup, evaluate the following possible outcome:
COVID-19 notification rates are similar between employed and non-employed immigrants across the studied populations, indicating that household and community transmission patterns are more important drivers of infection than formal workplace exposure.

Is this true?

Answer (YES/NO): YES